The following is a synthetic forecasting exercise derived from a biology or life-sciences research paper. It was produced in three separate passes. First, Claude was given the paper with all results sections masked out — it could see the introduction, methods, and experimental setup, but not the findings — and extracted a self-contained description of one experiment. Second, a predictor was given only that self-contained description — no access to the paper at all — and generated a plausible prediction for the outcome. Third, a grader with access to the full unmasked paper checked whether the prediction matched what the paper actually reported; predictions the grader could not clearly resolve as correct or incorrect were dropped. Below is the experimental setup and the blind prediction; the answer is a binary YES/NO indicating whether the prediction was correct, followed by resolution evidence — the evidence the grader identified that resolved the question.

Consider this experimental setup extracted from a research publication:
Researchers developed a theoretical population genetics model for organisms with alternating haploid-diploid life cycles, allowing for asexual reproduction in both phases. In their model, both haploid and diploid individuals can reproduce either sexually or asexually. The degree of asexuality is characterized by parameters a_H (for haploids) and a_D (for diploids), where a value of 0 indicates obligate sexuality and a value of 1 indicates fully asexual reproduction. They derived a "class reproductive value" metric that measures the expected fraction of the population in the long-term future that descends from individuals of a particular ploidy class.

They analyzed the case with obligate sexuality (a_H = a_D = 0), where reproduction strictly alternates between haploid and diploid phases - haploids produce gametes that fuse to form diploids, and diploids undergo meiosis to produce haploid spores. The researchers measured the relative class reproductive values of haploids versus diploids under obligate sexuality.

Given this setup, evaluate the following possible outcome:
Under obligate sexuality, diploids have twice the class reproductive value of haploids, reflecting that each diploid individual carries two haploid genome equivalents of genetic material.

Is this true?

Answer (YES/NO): NO